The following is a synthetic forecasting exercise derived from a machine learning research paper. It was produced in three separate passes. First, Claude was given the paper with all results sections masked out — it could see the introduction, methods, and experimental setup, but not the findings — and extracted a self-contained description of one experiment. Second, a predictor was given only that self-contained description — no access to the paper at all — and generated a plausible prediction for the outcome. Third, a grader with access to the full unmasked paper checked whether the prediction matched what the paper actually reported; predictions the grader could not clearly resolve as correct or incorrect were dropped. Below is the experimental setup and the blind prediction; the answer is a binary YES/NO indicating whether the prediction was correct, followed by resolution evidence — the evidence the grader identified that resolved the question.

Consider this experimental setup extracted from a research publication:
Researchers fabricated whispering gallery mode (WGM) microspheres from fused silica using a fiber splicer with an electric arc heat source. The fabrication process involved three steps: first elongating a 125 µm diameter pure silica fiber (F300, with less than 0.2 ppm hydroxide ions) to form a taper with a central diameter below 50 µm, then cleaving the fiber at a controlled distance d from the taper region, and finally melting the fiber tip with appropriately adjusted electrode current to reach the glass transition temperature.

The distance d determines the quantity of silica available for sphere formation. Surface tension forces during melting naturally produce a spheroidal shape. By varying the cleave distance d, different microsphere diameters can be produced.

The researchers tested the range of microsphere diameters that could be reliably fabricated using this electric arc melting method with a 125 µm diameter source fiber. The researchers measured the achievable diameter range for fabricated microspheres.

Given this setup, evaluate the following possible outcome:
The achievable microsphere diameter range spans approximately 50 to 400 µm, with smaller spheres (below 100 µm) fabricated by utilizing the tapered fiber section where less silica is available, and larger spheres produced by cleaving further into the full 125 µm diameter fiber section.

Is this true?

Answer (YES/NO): NO